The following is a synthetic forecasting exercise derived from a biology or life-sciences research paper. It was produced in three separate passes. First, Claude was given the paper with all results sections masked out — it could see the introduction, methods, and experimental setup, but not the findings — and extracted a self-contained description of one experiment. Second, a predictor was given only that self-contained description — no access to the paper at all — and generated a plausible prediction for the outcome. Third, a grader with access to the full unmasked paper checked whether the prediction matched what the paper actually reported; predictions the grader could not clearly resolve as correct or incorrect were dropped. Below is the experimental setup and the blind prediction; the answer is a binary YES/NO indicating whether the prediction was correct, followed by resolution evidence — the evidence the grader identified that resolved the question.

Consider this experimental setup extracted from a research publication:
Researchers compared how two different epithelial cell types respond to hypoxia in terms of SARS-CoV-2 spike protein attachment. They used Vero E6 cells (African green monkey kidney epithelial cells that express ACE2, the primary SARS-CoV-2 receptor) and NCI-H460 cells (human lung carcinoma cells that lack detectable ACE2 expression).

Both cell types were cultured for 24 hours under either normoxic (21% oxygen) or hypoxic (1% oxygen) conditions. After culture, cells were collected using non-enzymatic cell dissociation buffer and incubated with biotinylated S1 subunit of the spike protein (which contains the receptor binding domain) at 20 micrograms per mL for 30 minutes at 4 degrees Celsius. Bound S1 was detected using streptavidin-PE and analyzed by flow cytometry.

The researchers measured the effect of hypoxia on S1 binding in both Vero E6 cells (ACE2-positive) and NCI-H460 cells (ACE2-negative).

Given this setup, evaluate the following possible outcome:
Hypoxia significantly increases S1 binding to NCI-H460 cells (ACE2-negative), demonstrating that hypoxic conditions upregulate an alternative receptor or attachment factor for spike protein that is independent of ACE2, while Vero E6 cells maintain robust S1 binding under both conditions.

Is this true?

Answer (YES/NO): NO